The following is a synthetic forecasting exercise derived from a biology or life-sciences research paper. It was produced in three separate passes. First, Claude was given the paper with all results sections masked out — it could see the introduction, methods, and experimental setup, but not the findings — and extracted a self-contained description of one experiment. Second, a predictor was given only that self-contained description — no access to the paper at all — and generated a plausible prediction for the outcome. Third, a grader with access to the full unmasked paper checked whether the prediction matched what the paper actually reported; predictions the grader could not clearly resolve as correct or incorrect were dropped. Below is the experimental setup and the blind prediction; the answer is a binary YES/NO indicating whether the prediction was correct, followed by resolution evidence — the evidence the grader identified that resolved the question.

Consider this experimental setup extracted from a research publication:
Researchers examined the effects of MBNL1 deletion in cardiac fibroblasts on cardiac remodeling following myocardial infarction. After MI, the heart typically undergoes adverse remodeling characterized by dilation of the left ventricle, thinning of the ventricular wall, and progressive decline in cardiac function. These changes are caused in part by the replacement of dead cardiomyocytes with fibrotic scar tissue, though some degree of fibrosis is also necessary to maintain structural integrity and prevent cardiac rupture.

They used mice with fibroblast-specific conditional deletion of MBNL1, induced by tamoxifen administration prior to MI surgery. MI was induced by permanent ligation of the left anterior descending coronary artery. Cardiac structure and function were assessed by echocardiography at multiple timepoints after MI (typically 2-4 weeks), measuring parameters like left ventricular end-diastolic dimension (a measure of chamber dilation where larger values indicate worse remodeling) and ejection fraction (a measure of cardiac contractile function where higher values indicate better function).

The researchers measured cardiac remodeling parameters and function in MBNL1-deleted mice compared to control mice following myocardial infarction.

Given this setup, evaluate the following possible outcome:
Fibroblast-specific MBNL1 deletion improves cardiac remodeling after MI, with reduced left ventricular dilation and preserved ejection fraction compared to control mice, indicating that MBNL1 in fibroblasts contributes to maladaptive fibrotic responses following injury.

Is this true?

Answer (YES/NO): YES